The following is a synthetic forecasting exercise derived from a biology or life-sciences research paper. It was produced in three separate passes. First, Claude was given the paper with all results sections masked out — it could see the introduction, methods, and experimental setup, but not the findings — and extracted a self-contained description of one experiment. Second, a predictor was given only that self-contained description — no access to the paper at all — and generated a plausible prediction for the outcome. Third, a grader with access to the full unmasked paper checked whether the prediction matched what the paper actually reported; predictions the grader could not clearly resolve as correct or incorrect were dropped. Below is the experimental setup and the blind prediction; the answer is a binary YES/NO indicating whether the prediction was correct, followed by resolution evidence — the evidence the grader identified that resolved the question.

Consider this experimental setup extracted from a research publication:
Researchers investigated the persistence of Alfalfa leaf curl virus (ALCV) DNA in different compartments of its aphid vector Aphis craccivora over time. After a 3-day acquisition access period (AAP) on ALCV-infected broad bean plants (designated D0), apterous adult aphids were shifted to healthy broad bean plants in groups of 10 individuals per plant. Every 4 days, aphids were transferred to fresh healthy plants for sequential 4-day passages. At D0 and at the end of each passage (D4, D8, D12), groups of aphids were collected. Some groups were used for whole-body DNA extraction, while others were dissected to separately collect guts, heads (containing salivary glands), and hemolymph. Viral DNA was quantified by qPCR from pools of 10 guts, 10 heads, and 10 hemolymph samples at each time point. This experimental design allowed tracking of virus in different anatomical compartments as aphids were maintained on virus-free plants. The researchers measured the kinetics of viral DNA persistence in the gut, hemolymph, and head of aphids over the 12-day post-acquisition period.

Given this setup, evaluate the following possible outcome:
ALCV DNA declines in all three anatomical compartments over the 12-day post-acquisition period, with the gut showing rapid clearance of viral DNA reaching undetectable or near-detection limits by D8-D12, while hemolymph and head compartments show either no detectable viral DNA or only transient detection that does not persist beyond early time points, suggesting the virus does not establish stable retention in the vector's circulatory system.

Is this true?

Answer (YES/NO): NO